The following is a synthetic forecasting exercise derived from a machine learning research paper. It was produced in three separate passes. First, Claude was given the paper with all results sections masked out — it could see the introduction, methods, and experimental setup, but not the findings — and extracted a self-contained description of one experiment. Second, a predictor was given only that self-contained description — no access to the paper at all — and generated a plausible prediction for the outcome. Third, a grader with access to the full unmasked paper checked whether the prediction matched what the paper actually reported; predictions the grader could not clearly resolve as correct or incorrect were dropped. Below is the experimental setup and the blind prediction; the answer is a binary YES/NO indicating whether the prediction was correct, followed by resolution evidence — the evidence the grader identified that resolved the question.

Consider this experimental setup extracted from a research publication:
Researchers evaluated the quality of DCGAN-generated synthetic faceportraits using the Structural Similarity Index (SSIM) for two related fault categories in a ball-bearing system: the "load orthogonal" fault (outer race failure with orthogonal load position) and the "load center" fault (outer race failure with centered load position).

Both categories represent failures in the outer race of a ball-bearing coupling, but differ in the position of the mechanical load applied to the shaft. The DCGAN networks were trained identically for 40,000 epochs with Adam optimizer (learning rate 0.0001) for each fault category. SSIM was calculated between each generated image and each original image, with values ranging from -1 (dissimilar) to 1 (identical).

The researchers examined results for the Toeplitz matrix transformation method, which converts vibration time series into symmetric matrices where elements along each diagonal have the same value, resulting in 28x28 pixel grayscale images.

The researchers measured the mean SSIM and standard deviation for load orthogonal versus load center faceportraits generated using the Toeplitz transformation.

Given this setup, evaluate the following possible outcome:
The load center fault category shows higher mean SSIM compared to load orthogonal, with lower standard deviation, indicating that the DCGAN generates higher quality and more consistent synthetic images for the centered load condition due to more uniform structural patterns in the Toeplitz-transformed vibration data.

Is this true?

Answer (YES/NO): NO